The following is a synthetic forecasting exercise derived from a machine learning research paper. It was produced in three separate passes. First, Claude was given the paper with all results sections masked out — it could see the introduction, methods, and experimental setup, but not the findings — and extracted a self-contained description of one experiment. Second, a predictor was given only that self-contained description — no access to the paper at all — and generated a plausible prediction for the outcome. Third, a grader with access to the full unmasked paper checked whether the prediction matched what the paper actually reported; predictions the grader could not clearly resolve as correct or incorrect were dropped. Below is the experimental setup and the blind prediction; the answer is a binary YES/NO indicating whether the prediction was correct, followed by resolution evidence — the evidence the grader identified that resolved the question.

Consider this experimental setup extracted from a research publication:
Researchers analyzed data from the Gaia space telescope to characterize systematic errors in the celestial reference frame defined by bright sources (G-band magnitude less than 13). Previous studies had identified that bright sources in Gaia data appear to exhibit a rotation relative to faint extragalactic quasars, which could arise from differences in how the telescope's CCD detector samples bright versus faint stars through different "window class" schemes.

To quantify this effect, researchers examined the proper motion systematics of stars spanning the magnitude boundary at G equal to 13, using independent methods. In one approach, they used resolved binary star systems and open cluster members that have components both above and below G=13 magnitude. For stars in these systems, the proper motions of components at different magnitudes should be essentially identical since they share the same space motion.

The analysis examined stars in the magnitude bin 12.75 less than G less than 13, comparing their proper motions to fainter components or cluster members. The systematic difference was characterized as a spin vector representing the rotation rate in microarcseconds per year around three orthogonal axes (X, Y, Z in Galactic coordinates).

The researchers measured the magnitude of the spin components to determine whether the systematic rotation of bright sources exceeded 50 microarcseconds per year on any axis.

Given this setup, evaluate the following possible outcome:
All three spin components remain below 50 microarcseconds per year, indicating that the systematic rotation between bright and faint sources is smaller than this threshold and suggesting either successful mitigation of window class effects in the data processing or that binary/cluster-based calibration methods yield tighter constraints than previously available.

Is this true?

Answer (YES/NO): NO